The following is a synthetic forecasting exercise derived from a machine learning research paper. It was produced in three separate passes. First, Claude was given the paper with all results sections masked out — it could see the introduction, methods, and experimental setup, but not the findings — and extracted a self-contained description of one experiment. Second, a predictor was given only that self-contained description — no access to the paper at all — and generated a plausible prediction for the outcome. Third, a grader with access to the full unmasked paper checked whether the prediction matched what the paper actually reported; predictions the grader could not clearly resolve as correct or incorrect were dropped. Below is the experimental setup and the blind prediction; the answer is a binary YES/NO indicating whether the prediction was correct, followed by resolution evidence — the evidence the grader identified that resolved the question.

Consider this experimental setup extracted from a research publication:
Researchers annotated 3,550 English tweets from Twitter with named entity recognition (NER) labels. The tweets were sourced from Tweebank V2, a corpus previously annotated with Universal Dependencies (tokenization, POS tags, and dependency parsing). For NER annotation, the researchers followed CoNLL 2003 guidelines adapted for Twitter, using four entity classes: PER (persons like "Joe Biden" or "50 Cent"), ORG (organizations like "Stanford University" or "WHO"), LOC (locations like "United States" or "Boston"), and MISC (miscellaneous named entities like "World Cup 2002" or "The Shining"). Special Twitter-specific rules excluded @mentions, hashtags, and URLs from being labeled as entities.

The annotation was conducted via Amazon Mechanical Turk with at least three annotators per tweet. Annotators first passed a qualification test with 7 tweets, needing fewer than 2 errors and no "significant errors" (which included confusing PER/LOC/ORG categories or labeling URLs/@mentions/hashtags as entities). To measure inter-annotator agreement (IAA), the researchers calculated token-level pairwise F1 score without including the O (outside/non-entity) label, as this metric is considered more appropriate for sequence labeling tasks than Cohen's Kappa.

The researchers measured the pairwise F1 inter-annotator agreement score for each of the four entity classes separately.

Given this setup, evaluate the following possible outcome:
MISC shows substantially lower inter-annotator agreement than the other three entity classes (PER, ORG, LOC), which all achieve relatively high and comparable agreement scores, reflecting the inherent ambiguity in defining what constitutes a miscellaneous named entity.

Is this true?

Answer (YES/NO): NO